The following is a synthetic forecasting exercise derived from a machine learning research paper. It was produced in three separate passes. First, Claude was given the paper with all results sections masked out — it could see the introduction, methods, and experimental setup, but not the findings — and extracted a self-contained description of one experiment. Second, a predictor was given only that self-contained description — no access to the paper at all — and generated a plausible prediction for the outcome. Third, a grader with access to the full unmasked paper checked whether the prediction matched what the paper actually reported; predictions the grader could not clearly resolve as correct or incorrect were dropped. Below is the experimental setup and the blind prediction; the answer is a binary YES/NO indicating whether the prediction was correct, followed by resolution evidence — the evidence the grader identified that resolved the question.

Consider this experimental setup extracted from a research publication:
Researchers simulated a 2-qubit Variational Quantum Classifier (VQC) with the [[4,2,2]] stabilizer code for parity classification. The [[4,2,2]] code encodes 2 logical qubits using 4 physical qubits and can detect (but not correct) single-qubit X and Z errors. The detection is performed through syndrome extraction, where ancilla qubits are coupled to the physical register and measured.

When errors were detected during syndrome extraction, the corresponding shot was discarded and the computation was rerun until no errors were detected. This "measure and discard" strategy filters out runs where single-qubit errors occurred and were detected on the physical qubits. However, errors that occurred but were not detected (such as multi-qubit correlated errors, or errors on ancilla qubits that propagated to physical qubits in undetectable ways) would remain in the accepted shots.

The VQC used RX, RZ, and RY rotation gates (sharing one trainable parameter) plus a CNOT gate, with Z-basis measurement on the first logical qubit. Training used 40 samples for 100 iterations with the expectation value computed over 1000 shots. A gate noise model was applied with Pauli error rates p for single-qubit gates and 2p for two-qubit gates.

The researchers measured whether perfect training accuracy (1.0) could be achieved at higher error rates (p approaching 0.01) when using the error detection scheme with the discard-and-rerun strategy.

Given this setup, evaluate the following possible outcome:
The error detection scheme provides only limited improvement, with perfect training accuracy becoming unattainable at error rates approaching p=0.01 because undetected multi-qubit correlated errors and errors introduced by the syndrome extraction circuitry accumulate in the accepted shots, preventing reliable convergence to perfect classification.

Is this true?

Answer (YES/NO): NO